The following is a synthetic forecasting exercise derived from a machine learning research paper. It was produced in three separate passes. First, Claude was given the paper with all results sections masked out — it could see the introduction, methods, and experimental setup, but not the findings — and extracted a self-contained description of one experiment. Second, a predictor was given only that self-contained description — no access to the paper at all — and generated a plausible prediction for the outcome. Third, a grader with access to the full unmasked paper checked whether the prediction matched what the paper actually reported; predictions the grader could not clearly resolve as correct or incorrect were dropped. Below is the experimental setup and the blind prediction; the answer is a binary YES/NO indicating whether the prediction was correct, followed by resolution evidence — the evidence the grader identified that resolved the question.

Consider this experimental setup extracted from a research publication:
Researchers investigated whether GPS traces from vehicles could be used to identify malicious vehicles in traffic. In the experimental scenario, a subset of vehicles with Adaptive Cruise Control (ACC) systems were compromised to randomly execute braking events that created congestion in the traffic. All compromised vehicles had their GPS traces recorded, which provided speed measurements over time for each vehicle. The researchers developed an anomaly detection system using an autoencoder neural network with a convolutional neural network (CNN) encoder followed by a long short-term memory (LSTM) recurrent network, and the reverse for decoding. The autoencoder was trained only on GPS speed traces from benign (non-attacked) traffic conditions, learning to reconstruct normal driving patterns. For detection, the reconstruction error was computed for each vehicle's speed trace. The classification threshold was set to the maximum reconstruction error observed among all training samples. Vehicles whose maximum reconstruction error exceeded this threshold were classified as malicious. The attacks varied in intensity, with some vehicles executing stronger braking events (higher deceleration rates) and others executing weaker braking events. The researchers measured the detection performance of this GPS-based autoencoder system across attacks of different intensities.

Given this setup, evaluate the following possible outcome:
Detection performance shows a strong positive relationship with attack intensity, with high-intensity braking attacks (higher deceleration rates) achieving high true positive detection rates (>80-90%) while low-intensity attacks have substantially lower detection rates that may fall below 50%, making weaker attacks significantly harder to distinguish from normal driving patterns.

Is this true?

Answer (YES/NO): NO